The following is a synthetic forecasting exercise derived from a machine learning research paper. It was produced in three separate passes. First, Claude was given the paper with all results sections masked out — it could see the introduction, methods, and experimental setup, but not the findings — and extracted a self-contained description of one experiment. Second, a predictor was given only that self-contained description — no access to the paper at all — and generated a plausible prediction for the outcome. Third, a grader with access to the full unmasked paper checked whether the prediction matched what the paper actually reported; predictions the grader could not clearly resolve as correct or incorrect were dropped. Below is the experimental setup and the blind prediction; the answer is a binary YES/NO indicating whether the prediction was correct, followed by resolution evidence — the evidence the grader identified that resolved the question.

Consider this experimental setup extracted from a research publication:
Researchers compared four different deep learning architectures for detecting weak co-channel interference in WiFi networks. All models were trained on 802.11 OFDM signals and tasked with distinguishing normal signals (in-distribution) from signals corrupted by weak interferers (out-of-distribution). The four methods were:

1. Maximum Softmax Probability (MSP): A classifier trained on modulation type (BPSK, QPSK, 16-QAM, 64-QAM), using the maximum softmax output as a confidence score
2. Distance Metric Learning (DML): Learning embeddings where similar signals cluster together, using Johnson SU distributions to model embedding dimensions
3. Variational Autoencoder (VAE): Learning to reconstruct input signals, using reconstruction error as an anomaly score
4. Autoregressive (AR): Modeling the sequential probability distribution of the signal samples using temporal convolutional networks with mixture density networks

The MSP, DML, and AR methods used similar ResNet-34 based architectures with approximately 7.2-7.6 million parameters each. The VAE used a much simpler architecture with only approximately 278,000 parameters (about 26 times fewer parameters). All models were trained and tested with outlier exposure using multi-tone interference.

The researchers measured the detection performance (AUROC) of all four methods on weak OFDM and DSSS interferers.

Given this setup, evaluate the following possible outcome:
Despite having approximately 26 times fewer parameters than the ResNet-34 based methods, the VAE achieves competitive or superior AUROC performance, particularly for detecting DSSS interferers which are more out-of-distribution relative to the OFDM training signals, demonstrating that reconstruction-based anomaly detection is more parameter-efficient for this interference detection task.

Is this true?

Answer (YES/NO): NO